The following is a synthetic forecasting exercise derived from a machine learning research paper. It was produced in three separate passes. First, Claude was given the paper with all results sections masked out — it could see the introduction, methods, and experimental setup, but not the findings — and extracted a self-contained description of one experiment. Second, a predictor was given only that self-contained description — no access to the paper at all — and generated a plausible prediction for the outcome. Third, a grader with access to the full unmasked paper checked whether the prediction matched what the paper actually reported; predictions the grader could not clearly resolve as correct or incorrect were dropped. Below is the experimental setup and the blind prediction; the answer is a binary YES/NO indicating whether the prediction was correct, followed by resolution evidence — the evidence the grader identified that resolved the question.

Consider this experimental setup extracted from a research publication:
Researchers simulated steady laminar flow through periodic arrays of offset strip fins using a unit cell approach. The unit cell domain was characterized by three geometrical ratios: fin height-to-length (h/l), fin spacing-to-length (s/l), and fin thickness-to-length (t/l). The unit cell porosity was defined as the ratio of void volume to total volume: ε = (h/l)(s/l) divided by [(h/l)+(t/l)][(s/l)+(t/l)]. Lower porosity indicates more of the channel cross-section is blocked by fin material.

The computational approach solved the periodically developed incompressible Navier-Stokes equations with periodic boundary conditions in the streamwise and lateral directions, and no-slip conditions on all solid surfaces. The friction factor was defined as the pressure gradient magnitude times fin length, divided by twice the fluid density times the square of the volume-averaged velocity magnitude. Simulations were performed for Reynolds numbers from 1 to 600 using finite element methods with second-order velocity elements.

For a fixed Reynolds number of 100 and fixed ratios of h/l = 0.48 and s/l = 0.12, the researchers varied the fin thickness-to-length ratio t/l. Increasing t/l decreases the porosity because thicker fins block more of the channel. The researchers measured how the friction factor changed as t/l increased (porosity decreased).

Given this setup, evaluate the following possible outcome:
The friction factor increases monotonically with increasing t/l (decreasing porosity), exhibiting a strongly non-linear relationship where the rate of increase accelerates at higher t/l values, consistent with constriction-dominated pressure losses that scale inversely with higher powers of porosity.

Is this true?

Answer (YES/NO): YES